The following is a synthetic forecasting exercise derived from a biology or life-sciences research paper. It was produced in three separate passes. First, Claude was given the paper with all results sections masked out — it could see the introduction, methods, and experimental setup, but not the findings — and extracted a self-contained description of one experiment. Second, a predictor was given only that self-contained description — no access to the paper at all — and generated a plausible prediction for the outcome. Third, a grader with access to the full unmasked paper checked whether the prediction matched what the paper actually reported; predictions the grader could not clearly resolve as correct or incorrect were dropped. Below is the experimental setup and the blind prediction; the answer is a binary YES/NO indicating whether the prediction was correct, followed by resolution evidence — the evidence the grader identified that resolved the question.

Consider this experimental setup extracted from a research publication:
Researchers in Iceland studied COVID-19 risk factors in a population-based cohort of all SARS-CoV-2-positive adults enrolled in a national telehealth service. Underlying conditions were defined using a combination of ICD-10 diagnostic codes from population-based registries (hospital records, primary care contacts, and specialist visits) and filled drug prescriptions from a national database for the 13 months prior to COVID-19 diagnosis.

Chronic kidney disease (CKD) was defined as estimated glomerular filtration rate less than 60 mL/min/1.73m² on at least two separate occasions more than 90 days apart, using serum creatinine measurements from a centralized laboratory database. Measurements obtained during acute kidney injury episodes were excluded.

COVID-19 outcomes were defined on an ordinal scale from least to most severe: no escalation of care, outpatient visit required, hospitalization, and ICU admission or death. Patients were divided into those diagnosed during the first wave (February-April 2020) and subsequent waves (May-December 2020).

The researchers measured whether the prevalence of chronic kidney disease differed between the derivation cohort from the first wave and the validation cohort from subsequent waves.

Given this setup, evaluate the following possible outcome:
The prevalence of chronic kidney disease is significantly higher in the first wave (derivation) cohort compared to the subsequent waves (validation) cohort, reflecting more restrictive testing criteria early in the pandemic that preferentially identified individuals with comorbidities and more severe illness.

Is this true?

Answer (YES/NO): YES